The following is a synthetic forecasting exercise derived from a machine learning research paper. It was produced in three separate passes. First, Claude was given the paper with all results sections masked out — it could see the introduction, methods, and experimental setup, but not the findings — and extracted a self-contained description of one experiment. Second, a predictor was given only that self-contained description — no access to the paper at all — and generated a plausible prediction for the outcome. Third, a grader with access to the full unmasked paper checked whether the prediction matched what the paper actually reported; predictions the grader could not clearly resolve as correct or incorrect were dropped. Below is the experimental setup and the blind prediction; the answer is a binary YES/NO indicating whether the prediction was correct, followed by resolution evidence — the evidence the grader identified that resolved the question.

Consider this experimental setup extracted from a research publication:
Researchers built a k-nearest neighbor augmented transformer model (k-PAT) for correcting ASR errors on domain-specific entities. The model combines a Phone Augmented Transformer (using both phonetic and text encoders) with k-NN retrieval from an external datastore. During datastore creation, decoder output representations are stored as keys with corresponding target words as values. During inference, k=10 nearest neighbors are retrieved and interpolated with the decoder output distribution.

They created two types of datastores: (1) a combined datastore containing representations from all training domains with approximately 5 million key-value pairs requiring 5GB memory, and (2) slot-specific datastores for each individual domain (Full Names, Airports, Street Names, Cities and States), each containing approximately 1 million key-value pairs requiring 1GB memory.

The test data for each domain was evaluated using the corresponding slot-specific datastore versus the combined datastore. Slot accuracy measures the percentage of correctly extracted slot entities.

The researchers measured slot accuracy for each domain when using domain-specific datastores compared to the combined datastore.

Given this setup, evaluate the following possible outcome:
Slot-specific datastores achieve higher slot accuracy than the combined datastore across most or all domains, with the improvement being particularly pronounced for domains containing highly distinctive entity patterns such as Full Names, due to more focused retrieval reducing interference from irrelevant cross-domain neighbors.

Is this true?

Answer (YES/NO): NO